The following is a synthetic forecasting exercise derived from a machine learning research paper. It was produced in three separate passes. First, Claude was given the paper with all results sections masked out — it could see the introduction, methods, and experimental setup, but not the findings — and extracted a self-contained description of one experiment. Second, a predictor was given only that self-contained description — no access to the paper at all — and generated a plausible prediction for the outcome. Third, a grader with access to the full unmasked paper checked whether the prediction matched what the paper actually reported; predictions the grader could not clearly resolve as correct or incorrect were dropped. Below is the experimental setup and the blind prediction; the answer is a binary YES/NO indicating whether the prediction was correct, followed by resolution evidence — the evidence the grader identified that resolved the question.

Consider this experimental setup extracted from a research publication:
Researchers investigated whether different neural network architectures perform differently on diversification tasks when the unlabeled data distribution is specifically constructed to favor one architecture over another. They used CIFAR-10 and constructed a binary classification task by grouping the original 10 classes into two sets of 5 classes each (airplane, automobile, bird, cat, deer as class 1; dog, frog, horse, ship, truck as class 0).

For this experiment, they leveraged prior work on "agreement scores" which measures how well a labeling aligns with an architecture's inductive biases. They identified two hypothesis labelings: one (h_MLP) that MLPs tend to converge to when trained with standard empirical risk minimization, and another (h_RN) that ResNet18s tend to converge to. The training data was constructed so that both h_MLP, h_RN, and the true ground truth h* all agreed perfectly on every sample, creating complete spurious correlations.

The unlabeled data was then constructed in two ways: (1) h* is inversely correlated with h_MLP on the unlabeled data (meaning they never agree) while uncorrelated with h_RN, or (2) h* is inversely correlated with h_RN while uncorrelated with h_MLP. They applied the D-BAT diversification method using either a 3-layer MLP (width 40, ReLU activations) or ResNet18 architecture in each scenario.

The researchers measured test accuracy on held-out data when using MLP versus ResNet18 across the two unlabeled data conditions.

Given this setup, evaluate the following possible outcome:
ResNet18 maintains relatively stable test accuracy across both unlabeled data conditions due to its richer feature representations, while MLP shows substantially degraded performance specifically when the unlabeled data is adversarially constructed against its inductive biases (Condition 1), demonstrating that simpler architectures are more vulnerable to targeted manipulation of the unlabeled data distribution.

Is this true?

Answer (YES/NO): NO